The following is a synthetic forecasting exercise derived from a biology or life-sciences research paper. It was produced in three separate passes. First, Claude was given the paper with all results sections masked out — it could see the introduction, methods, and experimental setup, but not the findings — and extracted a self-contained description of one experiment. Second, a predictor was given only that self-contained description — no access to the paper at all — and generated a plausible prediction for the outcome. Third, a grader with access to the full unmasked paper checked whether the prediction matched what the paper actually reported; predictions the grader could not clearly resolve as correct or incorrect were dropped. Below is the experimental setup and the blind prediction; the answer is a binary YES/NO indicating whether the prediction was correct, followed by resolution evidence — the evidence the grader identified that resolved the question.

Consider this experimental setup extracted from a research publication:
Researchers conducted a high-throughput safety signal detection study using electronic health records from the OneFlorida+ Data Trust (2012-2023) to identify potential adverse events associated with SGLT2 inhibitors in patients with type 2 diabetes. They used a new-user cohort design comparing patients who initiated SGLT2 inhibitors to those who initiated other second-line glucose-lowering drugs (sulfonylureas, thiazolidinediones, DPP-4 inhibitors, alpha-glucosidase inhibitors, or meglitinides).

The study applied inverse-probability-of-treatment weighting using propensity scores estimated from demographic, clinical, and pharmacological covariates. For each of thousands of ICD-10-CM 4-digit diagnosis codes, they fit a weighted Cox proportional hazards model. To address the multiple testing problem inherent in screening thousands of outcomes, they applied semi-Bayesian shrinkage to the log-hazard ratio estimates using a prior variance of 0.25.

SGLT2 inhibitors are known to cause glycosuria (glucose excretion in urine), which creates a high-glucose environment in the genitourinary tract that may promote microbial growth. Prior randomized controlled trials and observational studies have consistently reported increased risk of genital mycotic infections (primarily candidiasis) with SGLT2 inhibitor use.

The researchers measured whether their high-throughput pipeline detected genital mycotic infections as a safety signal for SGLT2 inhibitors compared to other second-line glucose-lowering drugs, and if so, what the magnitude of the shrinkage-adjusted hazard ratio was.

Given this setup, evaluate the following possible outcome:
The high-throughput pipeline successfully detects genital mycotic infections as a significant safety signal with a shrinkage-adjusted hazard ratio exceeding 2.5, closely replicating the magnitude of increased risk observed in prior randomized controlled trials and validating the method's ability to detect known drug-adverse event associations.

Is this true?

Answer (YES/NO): NO